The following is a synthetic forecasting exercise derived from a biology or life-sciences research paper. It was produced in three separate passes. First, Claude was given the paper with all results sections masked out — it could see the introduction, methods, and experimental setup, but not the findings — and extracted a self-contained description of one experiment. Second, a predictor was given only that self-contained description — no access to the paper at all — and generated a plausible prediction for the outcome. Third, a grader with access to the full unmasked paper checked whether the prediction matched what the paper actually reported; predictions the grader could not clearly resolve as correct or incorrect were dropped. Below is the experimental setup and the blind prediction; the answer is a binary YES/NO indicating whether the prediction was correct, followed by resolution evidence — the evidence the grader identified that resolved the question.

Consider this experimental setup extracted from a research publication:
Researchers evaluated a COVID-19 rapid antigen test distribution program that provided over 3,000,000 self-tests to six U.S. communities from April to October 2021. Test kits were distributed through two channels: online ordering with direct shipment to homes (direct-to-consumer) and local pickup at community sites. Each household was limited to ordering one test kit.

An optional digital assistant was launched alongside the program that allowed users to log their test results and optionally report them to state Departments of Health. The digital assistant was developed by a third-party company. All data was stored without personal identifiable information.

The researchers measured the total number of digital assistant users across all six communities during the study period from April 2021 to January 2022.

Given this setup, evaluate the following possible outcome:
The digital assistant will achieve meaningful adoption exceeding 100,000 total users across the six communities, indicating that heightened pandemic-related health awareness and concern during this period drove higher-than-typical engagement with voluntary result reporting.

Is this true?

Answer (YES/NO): NO